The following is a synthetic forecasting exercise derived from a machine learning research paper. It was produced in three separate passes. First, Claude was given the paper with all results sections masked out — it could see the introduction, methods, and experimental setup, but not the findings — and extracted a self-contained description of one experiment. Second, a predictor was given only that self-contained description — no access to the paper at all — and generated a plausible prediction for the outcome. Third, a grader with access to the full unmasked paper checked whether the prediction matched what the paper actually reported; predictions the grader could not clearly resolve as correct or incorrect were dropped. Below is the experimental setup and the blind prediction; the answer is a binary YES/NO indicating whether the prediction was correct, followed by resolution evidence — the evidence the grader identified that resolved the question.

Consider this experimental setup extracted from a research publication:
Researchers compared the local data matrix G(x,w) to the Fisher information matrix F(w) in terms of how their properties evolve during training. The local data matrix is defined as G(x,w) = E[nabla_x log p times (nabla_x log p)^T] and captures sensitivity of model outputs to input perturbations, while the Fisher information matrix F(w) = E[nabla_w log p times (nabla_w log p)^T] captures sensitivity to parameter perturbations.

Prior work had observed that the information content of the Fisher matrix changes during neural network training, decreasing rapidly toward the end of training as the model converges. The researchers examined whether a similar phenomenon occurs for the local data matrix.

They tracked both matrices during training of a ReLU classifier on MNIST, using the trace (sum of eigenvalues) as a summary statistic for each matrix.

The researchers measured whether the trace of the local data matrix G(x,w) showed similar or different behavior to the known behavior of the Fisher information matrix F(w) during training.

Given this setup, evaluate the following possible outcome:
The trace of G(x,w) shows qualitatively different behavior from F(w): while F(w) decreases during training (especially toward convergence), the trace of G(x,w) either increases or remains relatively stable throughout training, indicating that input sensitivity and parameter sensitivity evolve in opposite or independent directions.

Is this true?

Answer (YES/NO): NO